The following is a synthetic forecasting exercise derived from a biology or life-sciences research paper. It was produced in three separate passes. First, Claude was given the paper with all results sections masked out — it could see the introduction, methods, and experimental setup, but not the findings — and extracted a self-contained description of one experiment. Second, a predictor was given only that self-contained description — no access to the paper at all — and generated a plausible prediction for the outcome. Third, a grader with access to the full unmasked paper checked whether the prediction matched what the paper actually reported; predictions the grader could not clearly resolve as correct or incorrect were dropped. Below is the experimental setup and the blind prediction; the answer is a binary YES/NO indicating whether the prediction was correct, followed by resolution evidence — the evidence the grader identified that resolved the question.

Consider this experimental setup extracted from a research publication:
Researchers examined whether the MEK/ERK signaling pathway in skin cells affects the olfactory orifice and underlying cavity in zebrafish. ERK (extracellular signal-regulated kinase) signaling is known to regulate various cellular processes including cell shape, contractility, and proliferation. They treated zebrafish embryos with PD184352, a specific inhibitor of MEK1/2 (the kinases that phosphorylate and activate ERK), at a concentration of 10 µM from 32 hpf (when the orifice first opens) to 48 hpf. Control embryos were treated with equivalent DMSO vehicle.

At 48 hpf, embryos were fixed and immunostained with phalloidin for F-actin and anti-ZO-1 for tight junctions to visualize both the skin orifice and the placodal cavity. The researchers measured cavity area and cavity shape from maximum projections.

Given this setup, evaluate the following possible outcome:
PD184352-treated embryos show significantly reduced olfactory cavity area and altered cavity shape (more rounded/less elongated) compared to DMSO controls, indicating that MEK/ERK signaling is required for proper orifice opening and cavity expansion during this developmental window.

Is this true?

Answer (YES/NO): NO